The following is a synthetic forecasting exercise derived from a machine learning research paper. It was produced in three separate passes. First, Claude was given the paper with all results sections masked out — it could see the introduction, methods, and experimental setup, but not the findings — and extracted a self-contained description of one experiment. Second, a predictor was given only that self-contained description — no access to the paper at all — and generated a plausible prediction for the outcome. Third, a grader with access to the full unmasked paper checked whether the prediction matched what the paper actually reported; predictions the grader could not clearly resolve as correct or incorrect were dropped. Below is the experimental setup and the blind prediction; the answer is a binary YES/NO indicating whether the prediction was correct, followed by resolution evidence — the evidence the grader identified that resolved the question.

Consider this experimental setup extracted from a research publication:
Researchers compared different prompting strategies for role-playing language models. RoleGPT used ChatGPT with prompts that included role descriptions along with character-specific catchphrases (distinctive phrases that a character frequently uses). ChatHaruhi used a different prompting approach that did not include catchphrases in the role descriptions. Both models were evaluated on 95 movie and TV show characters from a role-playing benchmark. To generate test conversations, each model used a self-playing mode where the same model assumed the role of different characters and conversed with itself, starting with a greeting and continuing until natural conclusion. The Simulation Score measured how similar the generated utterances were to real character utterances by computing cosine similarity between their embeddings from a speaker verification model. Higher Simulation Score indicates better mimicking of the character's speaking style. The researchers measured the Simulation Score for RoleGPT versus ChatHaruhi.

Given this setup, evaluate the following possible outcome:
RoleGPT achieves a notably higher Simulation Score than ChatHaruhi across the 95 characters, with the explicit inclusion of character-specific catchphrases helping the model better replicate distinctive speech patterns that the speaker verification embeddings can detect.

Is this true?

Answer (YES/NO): YES